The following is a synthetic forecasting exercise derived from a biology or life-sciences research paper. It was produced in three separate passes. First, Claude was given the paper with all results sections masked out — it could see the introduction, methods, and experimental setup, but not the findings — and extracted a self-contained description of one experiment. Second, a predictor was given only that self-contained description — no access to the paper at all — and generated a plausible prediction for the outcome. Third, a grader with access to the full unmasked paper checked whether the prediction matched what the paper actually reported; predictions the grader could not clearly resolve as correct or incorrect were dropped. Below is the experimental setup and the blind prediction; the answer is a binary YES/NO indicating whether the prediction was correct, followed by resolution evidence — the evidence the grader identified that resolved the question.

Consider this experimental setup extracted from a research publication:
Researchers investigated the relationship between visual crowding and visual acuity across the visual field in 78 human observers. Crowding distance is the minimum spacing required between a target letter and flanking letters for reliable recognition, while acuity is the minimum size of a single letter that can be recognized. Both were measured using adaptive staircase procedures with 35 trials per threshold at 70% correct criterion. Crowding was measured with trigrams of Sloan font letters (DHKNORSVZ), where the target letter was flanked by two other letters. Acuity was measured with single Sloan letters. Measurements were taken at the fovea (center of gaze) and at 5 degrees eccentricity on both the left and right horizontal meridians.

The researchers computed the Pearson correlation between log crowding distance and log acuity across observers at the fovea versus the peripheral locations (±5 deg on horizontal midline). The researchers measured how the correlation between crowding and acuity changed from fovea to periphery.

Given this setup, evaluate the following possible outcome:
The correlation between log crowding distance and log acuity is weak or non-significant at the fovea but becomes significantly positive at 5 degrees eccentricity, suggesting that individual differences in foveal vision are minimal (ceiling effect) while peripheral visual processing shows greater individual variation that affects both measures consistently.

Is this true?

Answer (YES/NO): NO